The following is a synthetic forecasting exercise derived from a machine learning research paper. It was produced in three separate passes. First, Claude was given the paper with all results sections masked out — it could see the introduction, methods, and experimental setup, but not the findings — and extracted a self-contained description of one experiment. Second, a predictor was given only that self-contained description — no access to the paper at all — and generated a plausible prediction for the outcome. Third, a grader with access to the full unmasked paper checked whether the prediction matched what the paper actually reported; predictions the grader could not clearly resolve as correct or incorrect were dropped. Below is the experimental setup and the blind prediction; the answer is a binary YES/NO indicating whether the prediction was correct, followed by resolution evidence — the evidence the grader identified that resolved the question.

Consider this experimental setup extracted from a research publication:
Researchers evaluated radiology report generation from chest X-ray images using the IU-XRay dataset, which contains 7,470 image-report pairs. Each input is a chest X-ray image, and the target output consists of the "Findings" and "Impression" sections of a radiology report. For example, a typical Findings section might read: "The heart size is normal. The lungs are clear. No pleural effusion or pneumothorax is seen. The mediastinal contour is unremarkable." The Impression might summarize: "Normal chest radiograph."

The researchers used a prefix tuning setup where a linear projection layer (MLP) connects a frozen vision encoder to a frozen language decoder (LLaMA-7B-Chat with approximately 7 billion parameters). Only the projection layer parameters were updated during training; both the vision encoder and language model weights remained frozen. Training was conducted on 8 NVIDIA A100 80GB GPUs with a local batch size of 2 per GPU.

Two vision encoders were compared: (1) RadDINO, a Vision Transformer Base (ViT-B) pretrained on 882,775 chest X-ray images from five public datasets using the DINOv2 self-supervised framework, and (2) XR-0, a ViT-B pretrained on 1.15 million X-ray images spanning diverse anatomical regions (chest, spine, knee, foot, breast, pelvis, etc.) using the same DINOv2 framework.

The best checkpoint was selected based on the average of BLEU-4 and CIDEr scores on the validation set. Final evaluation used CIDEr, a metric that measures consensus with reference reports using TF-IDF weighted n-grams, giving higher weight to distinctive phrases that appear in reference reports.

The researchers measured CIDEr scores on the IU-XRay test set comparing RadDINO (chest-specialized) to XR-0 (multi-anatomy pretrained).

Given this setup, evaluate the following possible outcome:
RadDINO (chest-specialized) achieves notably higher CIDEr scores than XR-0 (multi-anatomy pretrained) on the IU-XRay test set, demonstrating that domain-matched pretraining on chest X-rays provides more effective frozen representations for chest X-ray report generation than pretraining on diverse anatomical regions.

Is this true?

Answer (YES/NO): NO